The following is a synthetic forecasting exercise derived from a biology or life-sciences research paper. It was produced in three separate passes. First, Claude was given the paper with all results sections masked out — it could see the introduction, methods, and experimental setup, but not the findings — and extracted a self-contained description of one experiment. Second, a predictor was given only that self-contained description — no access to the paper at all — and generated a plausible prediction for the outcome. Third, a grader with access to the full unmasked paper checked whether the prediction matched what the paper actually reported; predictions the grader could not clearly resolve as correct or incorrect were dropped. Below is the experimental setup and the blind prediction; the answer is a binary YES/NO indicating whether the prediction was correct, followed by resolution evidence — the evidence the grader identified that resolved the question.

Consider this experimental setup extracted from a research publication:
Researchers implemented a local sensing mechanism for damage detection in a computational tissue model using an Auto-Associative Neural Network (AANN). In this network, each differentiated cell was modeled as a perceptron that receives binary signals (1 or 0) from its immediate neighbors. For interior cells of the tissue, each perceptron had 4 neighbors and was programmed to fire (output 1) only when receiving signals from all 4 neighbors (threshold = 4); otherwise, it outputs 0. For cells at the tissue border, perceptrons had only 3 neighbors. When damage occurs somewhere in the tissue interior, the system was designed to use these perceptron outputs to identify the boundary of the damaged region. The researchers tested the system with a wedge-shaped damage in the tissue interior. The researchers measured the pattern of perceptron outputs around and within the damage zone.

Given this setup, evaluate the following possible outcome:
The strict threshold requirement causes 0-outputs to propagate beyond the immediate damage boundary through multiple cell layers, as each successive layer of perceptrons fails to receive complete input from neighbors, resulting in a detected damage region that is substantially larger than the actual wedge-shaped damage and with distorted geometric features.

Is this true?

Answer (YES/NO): NO